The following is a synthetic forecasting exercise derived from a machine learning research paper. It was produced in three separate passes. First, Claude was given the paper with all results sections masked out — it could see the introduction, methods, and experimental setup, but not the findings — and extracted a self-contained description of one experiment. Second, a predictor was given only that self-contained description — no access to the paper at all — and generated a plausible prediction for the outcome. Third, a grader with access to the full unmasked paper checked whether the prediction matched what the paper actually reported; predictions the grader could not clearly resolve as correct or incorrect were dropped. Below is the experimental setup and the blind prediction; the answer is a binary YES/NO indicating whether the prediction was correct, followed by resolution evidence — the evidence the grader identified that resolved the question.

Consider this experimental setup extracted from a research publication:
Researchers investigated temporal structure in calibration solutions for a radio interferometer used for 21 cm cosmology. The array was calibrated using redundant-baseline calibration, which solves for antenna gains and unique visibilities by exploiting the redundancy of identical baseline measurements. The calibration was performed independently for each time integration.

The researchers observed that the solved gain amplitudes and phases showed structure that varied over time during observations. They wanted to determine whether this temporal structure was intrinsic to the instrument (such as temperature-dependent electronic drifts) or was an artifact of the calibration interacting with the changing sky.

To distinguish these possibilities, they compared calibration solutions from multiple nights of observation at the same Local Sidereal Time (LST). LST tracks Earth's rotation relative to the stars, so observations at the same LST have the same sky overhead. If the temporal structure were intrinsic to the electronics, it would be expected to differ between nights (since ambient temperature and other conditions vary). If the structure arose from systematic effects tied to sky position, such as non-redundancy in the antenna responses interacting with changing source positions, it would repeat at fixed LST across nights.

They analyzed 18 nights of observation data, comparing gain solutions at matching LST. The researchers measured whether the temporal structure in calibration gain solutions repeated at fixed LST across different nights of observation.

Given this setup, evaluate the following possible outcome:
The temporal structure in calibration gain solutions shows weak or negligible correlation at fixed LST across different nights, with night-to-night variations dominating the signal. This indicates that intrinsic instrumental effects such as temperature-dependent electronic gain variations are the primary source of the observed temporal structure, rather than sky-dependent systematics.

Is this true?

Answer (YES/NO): NO